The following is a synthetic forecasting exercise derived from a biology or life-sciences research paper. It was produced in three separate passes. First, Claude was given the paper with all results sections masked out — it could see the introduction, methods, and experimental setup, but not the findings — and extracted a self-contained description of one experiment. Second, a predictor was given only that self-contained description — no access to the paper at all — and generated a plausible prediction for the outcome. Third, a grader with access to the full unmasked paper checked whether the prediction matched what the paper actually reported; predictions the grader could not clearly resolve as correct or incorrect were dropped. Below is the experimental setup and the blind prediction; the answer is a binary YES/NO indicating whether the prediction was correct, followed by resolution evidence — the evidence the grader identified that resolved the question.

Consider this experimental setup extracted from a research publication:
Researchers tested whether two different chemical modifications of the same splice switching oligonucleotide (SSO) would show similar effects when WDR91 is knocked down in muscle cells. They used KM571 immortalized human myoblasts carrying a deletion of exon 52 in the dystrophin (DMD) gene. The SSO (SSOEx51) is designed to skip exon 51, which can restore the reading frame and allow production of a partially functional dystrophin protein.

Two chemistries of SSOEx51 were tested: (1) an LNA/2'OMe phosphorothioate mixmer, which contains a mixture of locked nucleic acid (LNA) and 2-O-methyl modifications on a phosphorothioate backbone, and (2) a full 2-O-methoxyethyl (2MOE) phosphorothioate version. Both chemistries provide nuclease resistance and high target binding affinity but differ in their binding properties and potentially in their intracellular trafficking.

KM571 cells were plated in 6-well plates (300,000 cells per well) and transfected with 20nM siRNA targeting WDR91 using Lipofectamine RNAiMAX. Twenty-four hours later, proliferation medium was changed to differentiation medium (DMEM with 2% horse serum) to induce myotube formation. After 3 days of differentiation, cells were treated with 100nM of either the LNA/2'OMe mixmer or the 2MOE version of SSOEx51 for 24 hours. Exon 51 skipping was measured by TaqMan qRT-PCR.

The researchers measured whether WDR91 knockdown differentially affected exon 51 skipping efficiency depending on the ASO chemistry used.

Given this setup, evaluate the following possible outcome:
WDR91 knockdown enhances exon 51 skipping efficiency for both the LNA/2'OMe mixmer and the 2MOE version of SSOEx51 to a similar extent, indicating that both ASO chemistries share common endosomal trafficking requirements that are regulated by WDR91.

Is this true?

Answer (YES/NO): NO